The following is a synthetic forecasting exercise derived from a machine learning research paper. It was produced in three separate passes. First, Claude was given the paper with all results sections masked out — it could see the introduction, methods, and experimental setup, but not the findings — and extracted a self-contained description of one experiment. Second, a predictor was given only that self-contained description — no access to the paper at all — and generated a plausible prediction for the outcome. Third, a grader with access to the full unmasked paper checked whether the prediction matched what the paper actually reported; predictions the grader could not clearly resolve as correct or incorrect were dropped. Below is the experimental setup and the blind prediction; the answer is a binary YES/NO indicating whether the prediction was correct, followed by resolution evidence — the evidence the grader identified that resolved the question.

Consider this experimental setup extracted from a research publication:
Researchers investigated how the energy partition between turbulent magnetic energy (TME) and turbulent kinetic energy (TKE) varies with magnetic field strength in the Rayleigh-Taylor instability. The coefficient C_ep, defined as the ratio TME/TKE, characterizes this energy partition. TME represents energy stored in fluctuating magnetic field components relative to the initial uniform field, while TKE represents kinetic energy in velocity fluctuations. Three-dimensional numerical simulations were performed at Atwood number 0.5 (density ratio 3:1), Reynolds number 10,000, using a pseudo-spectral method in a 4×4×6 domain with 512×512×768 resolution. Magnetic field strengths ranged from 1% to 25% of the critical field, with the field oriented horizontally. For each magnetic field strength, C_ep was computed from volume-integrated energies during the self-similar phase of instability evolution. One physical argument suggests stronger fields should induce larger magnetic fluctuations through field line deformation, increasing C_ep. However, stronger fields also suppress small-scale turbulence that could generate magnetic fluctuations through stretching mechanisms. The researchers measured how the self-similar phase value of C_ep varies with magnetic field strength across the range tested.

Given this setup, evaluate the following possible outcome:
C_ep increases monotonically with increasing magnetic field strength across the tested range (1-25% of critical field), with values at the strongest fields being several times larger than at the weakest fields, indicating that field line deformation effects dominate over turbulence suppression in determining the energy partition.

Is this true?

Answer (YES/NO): YES